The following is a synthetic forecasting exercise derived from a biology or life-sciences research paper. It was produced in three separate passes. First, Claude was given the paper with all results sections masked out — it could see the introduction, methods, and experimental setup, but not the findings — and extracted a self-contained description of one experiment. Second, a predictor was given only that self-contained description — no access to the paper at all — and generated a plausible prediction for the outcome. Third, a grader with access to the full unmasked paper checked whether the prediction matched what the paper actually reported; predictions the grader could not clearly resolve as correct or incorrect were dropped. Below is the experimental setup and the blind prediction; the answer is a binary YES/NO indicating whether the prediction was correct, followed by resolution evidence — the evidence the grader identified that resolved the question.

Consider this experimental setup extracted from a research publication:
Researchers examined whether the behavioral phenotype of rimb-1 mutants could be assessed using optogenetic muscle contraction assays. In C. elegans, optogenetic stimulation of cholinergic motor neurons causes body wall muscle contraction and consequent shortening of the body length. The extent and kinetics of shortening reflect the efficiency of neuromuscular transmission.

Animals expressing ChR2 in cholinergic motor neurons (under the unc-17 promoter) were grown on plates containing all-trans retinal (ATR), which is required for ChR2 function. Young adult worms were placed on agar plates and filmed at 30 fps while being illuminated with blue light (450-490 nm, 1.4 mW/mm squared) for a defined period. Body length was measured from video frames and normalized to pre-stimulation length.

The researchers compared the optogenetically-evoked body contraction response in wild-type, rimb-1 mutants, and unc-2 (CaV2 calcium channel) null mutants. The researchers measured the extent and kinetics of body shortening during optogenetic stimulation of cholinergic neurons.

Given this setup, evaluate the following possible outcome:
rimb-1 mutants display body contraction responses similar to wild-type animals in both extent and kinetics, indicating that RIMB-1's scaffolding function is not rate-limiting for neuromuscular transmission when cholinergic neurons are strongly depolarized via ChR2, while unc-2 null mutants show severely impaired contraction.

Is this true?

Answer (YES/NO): NO